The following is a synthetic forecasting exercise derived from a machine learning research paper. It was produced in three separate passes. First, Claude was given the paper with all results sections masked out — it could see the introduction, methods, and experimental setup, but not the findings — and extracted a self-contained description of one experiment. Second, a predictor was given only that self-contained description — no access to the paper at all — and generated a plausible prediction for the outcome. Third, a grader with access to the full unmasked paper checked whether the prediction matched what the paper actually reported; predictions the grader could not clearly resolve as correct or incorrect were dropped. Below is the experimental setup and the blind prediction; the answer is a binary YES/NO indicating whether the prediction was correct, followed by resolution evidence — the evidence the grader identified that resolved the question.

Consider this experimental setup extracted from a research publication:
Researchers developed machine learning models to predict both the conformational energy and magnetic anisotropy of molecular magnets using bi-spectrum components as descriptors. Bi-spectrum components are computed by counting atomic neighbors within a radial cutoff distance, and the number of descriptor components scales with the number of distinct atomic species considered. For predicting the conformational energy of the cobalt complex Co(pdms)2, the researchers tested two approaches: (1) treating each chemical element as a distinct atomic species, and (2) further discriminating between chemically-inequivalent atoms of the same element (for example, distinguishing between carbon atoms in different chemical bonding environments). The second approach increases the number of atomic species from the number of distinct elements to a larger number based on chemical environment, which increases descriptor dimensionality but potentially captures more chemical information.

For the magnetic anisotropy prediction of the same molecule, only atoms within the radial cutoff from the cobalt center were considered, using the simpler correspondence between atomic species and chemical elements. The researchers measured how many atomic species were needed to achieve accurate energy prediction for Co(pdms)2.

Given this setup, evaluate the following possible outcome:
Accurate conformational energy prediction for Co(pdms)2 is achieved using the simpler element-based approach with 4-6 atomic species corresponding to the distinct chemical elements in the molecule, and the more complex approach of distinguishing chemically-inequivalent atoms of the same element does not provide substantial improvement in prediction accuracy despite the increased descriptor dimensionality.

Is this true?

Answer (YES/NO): NO